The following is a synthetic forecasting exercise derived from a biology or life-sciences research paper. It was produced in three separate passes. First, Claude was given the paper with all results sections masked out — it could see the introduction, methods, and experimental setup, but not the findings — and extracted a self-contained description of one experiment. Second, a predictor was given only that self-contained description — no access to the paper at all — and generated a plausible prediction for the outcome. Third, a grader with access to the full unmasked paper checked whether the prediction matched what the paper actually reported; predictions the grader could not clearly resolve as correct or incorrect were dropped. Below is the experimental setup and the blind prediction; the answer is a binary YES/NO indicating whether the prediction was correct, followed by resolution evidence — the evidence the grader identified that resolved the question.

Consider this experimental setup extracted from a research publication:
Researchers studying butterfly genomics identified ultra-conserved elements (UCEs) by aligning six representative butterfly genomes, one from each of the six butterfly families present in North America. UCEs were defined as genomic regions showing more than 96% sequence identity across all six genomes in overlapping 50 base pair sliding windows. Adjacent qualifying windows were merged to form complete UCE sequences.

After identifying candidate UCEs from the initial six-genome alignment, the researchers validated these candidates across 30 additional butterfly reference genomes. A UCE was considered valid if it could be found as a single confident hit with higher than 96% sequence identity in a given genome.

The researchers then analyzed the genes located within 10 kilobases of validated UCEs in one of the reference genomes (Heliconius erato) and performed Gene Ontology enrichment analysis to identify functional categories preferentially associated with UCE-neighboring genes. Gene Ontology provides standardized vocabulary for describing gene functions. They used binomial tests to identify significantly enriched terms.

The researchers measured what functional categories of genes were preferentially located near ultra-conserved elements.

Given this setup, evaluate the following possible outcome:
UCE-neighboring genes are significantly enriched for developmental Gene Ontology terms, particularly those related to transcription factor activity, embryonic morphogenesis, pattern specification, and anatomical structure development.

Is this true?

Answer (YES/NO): YES